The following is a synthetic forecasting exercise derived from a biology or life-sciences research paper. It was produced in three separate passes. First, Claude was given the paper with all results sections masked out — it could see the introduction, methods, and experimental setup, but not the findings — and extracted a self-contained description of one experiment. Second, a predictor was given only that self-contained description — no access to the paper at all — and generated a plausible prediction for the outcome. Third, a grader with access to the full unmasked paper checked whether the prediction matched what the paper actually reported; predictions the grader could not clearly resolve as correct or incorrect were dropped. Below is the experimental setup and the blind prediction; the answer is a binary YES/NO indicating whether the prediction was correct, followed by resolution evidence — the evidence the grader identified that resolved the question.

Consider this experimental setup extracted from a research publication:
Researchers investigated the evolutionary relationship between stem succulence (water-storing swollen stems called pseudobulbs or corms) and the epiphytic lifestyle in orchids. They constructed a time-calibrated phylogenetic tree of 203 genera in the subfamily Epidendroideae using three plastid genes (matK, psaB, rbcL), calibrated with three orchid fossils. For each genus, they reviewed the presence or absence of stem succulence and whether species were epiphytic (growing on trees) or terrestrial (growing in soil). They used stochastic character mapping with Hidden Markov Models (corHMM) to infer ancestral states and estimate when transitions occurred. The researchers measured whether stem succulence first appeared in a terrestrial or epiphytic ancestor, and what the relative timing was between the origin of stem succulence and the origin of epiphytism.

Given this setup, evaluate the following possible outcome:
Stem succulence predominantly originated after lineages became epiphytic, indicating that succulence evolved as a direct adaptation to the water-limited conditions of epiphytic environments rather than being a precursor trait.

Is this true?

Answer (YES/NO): NO